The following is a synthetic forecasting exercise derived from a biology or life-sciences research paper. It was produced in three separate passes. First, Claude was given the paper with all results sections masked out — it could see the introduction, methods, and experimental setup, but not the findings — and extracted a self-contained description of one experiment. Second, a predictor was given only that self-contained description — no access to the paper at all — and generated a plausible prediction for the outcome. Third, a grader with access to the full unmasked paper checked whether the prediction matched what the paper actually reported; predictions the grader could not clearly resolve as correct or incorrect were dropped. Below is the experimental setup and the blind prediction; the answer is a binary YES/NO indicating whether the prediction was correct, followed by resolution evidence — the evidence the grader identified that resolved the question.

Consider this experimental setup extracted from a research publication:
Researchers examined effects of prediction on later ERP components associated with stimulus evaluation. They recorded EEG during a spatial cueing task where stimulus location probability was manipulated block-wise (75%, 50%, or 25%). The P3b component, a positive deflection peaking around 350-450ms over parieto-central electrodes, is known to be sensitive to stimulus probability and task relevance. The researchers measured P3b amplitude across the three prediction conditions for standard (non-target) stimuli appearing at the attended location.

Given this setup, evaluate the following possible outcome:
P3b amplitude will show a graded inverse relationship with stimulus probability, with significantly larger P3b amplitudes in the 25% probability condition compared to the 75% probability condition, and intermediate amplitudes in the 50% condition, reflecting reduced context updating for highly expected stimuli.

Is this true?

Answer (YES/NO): NO